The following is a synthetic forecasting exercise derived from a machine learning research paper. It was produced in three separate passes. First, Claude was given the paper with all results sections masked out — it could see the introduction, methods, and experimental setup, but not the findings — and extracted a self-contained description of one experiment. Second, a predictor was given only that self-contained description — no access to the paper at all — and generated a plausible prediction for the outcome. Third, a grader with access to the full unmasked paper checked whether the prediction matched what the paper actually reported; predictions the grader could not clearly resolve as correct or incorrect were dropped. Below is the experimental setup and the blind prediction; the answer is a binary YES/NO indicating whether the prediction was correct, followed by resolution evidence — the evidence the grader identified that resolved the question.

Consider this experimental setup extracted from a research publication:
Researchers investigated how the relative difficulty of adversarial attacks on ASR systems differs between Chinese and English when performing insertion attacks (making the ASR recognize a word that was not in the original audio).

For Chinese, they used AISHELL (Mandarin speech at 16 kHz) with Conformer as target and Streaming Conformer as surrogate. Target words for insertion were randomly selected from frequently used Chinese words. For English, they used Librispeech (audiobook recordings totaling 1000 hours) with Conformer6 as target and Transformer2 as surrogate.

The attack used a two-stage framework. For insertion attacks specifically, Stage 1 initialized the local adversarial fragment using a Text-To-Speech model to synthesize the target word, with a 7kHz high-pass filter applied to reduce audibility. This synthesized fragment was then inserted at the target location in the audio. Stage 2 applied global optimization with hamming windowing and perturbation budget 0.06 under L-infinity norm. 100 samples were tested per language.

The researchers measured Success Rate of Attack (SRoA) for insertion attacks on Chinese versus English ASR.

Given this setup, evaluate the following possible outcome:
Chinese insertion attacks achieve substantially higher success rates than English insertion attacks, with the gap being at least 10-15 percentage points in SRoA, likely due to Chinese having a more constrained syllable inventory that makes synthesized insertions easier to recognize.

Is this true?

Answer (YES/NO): NO